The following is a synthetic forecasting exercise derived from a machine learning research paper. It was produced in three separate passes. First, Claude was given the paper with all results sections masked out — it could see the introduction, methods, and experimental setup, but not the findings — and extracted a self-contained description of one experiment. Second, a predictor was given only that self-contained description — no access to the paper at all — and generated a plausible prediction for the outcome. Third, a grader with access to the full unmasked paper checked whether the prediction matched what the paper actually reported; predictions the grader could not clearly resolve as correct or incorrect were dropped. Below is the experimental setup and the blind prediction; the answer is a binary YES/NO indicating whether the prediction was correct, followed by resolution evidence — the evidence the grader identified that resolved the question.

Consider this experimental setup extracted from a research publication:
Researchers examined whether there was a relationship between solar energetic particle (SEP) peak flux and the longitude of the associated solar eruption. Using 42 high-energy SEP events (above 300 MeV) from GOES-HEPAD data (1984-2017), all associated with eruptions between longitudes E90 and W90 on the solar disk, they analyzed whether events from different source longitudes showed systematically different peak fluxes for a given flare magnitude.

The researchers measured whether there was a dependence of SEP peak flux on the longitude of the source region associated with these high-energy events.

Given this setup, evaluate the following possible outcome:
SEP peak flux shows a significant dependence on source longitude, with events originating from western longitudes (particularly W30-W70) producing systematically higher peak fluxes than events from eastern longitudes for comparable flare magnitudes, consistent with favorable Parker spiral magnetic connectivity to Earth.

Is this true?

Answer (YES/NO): NO